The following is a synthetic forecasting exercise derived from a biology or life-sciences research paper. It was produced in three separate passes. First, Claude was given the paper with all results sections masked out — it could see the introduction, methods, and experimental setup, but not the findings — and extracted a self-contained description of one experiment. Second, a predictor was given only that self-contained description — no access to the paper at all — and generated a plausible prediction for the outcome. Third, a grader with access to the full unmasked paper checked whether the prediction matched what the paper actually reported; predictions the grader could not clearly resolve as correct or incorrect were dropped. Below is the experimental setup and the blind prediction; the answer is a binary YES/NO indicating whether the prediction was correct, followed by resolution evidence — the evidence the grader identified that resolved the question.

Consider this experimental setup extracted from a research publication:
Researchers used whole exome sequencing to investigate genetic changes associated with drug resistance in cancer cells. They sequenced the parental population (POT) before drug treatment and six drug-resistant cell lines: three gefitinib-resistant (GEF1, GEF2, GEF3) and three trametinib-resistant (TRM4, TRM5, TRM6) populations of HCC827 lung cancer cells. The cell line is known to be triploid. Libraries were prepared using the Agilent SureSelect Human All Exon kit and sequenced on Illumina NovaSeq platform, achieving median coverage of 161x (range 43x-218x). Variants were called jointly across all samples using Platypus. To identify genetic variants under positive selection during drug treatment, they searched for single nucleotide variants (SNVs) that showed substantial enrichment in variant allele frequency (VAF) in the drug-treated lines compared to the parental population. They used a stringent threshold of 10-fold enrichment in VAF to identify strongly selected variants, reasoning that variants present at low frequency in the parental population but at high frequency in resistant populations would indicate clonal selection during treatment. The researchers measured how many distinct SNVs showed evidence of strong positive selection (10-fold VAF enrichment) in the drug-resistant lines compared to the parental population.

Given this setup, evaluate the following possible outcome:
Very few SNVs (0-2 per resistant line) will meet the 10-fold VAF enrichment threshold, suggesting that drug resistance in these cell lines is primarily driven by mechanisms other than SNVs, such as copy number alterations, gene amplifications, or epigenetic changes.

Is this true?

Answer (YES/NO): NO